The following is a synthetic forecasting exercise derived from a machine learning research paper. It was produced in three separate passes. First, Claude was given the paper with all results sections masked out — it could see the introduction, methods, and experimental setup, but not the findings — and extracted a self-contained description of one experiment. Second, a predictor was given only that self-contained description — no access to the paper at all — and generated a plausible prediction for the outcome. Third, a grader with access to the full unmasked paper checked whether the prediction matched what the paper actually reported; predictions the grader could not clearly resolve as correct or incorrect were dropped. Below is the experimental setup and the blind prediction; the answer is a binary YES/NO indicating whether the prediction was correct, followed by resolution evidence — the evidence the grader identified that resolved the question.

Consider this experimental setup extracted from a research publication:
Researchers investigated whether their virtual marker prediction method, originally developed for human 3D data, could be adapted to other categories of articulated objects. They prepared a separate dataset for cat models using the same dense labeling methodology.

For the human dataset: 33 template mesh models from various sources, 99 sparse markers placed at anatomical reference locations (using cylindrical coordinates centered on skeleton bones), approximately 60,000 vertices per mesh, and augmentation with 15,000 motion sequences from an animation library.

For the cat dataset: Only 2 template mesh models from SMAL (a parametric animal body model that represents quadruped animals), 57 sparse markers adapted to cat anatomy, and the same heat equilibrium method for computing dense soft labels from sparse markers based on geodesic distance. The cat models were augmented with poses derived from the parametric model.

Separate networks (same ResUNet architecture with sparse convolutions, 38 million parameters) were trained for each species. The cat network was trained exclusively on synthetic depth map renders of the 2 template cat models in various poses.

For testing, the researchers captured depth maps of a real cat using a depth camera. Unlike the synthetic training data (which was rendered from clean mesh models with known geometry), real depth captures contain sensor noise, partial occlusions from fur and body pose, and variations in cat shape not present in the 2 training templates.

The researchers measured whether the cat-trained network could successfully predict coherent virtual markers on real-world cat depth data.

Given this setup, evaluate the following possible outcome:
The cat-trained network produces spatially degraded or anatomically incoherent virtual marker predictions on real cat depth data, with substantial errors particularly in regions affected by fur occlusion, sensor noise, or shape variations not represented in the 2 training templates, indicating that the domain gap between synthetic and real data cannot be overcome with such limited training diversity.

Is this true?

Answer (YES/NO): NO